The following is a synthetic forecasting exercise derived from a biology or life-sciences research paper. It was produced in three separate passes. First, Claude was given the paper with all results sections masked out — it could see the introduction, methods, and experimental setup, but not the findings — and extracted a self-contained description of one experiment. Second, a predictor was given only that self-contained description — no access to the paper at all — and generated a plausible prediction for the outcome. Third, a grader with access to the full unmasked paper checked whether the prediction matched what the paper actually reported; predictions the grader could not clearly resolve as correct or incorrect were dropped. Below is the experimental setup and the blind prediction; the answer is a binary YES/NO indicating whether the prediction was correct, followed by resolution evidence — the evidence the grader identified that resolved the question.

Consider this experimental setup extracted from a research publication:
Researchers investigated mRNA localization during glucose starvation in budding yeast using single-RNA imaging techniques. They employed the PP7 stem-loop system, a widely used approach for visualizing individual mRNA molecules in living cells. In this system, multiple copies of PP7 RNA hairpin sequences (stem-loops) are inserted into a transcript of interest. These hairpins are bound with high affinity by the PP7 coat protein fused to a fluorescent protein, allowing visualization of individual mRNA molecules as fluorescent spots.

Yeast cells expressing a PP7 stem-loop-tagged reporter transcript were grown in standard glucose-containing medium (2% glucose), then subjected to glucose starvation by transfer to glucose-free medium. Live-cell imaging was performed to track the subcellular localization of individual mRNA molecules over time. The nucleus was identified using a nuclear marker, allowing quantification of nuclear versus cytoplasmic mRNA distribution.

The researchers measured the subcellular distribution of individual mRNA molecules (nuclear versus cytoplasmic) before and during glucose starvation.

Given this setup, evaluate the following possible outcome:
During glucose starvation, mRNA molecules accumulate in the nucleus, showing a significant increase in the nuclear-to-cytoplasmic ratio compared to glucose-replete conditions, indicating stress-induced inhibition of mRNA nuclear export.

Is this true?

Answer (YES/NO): YES